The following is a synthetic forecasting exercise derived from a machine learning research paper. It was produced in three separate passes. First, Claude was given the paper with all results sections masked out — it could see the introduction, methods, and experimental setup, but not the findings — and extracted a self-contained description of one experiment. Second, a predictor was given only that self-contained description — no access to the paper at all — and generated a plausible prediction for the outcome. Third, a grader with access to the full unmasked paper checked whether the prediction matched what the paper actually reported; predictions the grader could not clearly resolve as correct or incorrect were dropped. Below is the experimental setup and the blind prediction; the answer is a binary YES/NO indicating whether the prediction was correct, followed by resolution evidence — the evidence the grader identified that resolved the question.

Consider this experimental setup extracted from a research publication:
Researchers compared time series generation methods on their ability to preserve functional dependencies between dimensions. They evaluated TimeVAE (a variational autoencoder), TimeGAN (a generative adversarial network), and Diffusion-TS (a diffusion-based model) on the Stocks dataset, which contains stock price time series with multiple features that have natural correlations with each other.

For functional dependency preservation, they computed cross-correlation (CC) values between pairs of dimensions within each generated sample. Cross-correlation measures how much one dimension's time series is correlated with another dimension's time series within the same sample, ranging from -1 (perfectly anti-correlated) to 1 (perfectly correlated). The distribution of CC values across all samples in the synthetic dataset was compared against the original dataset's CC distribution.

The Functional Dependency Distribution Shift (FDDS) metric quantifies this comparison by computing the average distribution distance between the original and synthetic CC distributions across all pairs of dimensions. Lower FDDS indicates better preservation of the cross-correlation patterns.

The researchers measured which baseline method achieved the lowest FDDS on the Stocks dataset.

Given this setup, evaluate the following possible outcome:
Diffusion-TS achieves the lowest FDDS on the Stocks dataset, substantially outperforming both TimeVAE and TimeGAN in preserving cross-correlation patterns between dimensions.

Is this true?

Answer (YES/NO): NO